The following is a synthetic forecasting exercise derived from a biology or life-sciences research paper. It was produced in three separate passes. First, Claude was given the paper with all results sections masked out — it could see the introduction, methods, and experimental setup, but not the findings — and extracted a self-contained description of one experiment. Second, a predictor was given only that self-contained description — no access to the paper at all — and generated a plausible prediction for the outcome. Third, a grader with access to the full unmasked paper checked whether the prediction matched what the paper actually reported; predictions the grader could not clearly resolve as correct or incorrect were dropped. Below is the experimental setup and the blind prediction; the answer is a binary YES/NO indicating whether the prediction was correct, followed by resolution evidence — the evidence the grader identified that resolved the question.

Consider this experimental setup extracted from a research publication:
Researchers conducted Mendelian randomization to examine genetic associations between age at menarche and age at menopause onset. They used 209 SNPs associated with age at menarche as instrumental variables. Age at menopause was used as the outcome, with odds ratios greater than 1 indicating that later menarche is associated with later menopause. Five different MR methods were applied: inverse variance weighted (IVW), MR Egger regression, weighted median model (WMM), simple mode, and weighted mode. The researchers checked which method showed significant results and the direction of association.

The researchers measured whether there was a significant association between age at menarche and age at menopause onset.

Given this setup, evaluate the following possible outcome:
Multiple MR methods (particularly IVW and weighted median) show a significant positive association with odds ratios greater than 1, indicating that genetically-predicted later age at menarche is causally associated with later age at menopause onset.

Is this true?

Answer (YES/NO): NO